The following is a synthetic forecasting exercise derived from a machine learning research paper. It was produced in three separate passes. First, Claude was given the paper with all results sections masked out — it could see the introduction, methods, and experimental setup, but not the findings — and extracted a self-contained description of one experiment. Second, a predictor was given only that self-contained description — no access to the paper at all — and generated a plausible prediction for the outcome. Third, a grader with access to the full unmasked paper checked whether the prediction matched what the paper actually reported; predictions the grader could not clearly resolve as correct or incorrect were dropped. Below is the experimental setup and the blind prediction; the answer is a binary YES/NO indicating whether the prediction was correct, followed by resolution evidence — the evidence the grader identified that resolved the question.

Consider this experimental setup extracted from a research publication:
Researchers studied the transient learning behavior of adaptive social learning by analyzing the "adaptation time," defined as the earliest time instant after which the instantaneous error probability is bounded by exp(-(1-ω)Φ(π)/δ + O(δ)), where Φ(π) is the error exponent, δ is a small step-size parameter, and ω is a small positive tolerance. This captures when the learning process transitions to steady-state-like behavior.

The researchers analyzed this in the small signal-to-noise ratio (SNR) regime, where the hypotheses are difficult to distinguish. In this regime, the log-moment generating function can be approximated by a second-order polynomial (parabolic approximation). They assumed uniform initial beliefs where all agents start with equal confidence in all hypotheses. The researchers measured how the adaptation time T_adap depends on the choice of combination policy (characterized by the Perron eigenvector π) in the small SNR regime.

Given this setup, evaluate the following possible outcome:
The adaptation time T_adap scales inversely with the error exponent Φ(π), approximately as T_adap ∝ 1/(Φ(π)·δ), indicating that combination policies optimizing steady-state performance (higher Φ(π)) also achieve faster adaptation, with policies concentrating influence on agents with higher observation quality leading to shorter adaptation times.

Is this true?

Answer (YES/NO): NO